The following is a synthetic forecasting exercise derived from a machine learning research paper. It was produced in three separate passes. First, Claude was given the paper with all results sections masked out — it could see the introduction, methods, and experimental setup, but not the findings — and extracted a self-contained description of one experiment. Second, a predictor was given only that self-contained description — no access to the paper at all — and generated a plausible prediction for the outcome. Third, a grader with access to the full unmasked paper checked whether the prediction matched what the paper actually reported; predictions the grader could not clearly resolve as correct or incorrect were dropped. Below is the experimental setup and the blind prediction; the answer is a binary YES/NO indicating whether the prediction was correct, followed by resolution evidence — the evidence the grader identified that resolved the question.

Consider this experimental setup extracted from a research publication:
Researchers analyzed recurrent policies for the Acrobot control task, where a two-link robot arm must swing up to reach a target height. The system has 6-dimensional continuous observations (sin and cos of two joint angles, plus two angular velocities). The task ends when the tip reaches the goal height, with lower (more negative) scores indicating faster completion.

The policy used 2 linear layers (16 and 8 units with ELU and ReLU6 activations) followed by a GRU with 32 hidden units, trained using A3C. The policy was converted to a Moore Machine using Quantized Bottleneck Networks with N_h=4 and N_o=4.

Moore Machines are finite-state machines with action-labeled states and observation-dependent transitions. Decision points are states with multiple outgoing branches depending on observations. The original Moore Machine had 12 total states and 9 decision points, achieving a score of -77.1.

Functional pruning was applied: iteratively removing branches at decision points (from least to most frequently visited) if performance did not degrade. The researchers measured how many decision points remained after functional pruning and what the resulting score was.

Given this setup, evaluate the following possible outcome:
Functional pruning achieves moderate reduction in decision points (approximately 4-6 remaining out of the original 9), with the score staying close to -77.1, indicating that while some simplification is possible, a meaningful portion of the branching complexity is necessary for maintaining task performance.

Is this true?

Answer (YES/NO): NO